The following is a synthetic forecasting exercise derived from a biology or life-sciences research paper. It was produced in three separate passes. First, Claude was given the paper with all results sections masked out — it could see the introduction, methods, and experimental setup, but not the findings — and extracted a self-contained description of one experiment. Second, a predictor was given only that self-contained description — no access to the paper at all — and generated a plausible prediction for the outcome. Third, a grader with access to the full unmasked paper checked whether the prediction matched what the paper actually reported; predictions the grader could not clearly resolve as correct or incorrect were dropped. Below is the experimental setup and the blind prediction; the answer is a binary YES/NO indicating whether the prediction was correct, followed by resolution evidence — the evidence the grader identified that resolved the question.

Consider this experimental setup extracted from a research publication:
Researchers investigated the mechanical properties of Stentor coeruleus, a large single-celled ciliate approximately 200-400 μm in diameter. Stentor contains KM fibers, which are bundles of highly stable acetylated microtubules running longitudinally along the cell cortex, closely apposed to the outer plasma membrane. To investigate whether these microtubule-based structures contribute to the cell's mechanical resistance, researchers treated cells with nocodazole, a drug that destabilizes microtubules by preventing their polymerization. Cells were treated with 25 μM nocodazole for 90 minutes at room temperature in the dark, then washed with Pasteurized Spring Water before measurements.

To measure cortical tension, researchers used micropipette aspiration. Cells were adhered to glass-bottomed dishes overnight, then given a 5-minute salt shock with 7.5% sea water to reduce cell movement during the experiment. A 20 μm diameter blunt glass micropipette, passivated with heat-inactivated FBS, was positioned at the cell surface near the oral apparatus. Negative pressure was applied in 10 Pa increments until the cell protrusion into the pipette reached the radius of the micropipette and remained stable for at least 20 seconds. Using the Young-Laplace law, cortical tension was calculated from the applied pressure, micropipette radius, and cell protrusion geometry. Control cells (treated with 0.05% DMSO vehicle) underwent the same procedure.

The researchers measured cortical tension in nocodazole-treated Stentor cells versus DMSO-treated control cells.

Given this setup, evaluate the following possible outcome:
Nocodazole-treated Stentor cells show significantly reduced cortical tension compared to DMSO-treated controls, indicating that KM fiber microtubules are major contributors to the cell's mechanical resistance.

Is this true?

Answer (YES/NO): YES